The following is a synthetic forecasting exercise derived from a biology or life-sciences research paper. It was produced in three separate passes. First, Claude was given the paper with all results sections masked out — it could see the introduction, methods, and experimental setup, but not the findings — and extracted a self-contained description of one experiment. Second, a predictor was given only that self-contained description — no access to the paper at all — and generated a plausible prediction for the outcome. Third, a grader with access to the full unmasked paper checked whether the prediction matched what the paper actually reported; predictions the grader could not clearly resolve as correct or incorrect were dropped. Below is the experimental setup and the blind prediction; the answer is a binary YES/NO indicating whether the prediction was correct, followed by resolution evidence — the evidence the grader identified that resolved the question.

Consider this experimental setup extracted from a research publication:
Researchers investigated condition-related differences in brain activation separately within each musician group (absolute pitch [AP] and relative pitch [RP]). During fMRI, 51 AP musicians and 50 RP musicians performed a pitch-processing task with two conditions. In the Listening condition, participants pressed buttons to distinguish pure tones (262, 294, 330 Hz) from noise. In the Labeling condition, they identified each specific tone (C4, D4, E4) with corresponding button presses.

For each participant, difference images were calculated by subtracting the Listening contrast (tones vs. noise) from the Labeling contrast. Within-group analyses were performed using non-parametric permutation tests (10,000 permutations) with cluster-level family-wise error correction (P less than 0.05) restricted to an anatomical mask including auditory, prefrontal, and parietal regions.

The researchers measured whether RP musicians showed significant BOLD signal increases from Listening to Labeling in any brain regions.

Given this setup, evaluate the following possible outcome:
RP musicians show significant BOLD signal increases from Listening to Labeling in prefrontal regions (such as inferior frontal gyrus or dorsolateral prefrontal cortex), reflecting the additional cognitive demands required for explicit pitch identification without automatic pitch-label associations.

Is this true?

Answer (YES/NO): YES